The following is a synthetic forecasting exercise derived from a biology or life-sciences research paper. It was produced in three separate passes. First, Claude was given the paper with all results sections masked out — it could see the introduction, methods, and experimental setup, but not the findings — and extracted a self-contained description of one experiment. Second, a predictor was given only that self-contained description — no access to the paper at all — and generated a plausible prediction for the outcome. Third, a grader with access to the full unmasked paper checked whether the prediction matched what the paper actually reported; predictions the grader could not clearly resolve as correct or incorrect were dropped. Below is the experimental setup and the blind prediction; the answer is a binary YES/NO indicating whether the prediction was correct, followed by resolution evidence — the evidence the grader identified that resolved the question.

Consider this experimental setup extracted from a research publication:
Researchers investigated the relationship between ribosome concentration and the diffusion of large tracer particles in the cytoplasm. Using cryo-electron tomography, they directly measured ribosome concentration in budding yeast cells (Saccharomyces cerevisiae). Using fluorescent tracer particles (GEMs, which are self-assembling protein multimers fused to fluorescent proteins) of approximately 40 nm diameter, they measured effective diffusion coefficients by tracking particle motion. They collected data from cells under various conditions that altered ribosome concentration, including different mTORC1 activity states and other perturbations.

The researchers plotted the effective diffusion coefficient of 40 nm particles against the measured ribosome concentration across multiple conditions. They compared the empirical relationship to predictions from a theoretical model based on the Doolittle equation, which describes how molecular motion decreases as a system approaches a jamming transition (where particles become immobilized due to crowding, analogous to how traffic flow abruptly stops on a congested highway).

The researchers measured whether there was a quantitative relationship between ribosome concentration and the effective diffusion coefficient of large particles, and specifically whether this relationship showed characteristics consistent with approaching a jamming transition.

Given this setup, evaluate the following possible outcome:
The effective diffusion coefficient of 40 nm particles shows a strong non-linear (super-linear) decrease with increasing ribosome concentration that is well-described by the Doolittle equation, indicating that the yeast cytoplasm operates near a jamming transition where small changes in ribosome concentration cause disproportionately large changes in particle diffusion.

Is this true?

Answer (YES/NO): YES